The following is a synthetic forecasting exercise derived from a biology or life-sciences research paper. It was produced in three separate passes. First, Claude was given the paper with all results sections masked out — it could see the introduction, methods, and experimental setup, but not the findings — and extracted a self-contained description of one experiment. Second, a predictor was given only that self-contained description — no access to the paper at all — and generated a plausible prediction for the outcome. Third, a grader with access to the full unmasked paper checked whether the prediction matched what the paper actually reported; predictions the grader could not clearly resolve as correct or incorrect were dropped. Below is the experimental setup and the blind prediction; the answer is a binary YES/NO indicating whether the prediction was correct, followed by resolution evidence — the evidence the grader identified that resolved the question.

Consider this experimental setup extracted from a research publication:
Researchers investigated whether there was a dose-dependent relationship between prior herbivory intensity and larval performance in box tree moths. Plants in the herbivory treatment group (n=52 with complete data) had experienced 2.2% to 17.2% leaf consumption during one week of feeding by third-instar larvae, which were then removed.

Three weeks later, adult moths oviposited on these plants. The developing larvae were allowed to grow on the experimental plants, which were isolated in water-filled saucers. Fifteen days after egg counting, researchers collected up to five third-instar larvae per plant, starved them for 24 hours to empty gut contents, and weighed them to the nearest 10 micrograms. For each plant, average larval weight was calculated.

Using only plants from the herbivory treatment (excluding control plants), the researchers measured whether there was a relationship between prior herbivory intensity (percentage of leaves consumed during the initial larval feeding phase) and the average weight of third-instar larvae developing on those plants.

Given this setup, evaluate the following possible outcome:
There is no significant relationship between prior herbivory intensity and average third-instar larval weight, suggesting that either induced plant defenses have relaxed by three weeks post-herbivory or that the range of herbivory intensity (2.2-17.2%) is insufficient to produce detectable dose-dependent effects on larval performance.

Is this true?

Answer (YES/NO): YES